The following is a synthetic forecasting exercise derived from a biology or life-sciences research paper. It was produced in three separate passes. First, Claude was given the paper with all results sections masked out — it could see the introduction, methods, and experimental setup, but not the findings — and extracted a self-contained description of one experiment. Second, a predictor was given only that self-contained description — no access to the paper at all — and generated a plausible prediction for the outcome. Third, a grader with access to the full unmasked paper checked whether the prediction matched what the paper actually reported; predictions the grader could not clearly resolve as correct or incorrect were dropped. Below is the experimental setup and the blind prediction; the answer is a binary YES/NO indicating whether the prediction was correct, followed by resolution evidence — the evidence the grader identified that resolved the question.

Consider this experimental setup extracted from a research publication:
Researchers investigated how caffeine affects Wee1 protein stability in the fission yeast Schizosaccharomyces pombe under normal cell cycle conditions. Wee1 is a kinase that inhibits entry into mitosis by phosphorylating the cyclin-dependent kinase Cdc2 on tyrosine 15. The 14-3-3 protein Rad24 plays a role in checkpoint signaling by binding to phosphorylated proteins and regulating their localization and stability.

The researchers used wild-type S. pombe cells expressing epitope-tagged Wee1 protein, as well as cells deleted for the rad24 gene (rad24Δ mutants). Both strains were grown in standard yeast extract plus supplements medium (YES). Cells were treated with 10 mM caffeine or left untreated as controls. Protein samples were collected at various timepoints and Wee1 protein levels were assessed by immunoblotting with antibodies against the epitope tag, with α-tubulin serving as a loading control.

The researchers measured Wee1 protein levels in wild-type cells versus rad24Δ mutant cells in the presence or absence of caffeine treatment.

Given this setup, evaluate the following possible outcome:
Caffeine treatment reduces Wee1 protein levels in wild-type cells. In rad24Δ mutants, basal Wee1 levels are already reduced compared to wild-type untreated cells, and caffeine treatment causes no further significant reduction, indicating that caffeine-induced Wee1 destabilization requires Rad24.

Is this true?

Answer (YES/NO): NO